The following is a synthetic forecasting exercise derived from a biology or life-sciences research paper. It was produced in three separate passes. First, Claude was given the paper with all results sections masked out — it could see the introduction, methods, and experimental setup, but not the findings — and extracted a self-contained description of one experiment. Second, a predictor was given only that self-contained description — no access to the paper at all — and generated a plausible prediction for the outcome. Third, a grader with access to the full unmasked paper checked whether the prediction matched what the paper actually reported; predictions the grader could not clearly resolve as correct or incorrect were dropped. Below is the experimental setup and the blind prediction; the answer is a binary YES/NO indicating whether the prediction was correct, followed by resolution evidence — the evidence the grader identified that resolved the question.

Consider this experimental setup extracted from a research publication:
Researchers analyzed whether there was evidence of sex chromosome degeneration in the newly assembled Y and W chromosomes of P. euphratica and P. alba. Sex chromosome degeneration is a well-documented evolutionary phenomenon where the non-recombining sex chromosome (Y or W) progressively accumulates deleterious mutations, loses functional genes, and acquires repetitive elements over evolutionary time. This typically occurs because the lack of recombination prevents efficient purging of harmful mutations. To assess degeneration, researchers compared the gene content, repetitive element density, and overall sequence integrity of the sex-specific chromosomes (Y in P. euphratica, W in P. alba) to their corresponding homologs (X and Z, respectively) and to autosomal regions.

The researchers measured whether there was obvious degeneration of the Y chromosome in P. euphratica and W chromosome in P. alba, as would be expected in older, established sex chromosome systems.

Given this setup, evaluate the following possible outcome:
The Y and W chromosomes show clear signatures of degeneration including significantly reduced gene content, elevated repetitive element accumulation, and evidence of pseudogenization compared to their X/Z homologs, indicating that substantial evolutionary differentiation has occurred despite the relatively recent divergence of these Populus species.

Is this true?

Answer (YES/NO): NO